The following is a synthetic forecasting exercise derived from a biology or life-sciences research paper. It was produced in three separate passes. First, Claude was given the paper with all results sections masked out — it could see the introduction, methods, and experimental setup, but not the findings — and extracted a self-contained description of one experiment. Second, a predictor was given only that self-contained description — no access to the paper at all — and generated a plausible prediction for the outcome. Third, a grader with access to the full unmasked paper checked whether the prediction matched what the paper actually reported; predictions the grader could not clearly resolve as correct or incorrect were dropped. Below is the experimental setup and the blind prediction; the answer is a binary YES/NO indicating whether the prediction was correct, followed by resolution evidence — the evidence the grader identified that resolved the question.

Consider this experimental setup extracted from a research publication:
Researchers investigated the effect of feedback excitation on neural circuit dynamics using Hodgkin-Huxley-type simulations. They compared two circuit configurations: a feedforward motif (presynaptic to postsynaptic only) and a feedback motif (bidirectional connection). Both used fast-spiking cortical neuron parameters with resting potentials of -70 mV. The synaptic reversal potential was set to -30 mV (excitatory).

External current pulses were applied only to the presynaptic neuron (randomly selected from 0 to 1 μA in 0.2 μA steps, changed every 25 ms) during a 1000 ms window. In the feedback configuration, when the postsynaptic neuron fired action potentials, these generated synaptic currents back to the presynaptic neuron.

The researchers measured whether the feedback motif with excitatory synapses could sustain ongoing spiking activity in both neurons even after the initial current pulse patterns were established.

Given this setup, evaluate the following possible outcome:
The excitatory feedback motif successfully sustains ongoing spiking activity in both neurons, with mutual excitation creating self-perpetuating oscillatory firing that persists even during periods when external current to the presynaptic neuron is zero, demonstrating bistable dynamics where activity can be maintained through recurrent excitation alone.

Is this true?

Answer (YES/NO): NO